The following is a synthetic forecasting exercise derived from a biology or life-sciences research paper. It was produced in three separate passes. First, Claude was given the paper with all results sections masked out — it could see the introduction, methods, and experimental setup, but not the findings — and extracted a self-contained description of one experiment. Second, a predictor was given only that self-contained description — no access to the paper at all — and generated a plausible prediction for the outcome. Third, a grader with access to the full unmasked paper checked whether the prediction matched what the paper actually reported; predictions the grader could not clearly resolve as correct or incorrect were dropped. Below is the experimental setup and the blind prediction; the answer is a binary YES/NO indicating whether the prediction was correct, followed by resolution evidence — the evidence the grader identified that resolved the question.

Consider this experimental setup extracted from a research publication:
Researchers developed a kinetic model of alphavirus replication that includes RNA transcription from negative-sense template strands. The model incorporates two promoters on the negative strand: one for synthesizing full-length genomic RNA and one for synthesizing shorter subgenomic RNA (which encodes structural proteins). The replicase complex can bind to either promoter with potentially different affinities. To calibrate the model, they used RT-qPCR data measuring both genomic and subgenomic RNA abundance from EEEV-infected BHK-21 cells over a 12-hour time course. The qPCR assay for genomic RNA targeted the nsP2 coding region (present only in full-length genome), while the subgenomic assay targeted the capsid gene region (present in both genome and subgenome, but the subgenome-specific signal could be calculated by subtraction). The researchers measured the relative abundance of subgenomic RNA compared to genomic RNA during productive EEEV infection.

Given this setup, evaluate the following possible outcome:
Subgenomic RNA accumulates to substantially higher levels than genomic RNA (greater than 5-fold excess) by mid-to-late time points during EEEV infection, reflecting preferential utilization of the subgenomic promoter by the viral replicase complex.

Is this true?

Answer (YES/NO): NO